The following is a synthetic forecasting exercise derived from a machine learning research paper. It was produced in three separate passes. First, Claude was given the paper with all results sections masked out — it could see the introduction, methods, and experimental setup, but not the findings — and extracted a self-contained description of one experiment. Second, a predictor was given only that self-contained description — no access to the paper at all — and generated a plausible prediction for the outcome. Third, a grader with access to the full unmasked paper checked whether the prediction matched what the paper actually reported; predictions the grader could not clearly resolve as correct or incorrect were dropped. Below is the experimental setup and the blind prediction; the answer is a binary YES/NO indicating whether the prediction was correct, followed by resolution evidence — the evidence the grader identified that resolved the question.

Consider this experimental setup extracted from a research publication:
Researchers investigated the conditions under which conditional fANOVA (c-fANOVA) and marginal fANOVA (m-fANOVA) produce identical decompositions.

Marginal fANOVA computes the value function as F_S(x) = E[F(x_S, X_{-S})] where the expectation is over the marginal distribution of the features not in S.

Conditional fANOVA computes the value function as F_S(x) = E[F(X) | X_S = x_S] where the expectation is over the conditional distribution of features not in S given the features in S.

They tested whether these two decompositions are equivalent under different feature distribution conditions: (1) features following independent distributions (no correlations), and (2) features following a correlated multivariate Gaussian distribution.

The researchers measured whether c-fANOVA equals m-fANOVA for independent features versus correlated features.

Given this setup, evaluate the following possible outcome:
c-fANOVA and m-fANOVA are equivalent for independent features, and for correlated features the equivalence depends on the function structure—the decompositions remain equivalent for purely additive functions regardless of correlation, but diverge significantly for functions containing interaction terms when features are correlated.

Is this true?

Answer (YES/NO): NO